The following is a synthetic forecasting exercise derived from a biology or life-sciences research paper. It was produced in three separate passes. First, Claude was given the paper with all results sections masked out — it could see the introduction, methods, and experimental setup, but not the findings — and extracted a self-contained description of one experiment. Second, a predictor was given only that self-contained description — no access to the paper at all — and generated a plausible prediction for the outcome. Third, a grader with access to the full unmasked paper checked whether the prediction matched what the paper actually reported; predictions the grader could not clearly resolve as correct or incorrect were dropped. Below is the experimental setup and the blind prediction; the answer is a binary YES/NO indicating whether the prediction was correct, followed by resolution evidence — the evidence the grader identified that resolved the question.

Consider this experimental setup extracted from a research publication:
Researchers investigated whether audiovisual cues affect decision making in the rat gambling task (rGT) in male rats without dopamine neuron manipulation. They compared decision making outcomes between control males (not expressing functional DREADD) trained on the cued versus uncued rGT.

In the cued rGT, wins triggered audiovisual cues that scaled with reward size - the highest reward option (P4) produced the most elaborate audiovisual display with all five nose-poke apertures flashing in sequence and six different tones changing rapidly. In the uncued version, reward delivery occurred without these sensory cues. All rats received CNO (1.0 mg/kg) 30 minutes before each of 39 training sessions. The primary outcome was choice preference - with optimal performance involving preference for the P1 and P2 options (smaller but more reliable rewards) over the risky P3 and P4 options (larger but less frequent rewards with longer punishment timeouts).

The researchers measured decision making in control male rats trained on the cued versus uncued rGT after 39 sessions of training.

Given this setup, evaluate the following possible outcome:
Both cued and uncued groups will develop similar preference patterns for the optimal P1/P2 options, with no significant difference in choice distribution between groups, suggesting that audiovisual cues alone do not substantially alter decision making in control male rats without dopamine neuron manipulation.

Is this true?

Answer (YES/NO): NO